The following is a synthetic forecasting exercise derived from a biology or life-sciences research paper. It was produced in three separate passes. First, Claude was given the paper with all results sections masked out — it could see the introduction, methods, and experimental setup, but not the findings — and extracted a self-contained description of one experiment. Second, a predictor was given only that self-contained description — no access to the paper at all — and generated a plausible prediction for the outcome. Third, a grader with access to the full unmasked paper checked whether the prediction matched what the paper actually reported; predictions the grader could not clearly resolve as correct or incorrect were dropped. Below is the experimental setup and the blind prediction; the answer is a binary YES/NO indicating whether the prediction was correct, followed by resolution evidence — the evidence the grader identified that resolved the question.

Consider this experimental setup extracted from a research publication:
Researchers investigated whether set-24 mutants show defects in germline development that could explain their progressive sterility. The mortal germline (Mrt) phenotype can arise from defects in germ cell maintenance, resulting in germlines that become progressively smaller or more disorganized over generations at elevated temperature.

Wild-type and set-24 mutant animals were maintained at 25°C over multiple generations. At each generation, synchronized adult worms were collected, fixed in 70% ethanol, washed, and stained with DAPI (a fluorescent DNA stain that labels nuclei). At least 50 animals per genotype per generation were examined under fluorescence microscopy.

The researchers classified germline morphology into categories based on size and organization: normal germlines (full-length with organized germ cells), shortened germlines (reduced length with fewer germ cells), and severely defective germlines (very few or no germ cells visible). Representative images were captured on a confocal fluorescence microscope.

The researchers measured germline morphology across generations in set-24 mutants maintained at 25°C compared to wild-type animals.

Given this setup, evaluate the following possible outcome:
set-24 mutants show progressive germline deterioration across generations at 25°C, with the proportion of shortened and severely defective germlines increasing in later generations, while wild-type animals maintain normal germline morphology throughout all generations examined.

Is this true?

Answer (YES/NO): NO